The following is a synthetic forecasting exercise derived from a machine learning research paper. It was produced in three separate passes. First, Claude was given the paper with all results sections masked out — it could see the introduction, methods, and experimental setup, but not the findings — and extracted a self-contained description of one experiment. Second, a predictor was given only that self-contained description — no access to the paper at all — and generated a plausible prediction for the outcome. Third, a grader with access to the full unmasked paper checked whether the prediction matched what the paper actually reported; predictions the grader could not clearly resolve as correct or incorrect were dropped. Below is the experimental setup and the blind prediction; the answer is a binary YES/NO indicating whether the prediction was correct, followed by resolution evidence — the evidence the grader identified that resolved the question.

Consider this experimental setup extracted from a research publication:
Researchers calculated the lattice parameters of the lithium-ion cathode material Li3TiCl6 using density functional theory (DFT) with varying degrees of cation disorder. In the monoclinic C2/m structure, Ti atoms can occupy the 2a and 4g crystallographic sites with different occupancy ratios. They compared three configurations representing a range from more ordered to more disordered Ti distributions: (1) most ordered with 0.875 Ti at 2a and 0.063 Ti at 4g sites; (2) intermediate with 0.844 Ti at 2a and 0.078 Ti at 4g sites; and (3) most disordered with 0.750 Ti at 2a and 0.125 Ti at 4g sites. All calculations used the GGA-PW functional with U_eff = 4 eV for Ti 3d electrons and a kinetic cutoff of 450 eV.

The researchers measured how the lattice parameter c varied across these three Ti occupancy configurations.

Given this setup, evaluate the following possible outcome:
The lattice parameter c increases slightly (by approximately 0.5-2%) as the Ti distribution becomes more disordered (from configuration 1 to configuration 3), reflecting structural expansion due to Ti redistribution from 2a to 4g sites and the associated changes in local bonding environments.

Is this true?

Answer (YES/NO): YES